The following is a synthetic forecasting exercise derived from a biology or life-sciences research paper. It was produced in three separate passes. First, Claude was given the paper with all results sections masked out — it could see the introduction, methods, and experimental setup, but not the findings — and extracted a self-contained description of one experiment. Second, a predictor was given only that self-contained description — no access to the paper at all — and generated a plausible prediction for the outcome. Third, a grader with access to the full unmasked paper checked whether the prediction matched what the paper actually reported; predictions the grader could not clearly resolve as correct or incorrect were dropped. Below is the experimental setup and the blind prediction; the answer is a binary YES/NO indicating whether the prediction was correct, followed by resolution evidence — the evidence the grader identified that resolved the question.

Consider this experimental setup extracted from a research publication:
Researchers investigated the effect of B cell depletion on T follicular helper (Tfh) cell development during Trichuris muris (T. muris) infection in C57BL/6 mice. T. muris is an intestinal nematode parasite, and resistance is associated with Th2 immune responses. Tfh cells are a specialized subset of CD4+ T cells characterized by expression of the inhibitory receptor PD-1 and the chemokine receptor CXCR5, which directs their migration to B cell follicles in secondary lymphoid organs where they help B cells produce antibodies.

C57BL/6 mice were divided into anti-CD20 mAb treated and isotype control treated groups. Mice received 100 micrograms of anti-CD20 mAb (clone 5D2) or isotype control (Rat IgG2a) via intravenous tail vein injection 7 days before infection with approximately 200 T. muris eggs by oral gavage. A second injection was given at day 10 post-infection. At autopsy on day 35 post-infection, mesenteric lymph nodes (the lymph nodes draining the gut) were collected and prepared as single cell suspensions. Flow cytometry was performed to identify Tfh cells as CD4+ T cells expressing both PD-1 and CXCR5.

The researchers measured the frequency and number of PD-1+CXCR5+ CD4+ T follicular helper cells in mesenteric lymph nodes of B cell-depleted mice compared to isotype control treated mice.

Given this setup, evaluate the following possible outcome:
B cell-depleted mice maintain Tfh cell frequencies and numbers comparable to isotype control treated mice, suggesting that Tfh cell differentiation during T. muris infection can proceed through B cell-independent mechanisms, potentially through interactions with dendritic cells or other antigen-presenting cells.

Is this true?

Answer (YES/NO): NO